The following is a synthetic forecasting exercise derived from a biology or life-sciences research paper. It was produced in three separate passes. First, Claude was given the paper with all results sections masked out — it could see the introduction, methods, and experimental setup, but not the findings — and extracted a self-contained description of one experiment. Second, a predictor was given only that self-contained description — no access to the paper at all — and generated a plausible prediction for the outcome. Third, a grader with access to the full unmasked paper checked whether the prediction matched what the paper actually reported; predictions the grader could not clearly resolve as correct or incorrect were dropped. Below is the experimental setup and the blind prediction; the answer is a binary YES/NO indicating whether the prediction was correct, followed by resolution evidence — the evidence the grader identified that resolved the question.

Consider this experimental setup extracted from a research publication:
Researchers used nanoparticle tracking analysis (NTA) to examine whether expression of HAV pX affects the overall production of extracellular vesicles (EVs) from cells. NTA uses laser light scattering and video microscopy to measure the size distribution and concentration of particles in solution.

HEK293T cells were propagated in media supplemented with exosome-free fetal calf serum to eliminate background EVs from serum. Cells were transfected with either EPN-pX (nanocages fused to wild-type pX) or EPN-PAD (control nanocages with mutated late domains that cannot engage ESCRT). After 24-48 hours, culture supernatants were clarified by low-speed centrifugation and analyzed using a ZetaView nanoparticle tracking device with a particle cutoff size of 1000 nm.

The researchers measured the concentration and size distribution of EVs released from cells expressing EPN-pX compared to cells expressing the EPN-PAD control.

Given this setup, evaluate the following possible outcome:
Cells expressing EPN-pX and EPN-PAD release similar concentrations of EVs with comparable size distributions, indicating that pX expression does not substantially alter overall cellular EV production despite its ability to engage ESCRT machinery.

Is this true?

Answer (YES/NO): NO